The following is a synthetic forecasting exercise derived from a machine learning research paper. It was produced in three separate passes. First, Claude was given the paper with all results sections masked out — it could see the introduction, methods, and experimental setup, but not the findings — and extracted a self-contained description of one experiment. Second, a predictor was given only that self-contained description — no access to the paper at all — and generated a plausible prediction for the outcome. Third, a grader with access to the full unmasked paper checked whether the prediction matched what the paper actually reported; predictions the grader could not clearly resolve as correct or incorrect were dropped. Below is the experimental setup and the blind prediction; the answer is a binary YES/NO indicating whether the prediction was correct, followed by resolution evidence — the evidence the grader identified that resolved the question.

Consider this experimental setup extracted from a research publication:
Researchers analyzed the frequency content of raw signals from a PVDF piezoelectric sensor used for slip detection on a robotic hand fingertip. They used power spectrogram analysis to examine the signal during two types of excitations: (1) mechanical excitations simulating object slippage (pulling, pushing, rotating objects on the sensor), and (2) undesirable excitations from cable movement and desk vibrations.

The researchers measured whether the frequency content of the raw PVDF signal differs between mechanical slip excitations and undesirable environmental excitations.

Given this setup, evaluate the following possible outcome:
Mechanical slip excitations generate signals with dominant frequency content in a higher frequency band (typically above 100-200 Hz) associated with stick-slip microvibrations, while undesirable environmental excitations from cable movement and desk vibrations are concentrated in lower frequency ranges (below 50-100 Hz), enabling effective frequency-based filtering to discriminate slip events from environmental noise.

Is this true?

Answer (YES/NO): NO